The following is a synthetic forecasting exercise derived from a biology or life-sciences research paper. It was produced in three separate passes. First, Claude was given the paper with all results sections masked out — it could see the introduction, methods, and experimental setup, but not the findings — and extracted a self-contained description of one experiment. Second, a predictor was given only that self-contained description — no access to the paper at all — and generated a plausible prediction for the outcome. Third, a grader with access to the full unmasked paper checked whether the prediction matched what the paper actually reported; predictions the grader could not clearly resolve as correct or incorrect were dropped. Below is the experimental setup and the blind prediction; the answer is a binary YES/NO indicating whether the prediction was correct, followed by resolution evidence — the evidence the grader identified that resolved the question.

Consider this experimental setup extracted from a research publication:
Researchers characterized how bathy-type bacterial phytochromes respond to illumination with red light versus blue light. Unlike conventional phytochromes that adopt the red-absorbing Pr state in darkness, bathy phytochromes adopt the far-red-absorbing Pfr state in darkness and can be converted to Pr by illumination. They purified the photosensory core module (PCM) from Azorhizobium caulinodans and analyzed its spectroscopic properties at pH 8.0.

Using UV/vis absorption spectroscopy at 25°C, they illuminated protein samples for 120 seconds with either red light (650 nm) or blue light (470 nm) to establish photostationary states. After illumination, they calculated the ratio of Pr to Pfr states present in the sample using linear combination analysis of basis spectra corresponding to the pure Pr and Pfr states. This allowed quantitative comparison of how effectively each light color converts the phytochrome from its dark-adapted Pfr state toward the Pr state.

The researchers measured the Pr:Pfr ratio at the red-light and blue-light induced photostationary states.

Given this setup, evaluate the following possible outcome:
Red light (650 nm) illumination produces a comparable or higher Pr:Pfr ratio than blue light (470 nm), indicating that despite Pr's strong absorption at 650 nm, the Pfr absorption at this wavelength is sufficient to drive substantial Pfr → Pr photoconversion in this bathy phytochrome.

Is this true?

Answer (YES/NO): NO